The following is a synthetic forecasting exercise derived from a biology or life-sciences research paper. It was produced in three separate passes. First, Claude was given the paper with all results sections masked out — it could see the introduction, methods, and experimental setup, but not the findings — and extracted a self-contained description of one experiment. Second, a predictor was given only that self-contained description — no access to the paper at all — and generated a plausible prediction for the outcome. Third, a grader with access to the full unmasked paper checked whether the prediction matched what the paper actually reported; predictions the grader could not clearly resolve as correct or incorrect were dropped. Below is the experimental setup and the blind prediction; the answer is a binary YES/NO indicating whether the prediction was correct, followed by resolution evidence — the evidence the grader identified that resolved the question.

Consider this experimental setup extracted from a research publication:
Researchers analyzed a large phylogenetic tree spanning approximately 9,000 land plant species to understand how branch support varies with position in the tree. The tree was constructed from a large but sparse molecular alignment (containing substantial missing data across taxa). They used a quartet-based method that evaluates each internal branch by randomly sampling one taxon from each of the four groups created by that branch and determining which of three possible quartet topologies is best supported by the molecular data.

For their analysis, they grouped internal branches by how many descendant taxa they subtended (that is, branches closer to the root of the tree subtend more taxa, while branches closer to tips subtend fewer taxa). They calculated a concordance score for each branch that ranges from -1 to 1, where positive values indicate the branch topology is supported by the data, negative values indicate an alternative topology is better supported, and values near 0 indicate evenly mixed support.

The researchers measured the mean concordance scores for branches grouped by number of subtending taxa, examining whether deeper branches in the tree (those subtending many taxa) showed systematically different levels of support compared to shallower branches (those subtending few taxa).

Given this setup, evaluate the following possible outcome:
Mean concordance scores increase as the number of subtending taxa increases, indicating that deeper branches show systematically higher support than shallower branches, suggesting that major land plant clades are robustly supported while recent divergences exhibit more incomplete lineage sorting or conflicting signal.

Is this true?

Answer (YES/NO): NO